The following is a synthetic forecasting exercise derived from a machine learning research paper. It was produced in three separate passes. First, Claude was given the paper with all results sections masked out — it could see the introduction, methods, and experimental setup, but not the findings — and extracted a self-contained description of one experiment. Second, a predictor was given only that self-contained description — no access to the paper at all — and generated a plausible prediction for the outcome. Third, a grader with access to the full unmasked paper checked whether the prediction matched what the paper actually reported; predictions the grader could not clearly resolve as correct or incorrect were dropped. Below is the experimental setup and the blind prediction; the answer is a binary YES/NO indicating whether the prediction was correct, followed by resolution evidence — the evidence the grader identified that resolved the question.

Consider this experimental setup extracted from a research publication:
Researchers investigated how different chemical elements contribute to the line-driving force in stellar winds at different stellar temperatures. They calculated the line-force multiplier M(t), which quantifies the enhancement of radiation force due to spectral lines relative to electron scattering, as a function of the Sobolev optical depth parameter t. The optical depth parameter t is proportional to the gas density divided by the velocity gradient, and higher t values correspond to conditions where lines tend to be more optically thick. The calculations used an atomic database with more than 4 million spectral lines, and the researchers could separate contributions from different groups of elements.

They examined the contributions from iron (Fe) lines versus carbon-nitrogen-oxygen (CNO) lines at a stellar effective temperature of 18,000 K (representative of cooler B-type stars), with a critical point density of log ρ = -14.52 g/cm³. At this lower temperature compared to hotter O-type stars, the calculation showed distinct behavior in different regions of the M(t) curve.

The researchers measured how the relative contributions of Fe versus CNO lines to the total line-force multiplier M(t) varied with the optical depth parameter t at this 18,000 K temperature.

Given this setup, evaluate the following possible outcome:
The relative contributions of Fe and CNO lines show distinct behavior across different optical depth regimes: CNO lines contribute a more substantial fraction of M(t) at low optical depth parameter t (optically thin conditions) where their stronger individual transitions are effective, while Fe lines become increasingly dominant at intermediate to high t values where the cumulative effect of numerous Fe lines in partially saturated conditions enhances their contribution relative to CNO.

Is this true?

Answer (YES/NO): NO